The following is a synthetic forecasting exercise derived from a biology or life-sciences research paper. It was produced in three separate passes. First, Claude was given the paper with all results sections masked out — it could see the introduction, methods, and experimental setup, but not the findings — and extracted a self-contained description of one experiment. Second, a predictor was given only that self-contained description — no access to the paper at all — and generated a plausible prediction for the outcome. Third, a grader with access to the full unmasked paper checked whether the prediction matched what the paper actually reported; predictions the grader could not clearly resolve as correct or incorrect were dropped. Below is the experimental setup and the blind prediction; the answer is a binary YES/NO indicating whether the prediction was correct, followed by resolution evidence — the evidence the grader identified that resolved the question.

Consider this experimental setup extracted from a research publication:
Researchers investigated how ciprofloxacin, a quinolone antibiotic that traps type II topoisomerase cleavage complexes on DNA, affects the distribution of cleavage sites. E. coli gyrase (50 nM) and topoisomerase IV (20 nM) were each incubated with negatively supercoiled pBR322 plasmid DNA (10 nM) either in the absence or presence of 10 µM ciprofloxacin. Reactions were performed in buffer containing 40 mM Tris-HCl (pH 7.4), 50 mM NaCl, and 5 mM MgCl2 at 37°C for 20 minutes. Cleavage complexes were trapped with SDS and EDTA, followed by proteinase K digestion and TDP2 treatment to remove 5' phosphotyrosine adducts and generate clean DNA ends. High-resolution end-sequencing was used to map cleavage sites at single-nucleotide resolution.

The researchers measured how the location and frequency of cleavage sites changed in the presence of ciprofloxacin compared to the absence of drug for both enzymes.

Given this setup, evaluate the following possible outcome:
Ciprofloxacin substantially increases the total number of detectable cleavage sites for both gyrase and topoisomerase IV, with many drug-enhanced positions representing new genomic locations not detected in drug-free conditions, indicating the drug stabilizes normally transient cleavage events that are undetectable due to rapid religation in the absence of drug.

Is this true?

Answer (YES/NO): NO